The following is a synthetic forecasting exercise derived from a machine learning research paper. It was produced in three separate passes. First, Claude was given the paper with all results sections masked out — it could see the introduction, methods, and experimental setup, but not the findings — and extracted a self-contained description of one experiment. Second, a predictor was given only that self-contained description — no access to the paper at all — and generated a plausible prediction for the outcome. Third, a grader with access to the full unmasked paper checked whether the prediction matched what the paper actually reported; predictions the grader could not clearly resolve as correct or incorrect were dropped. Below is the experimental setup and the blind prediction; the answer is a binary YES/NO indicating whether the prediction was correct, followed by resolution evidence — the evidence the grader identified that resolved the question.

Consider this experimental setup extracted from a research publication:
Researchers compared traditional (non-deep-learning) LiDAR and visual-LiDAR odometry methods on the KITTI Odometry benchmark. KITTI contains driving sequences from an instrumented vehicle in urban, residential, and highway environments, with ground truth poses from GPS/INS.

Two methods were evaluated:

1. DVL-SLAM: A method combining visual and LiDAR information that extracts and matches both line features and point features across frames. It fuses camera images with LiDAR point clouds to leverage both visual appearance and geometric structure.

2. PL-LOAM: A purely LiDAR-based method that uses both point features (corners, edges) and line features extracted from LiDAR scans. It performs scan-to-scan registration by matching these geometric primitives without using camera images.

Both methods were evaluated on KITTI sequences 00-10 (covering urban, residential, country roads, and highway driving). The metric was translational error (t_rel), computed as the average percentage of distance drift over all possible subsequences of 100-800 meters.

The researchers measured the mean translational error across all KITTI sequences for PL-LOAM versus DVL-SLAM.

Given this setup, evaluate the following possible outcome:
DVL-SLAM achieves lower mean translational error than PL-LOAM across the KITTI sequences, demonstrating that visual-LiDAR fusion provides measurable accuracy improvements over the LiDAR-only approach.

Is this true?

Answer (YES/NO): NO